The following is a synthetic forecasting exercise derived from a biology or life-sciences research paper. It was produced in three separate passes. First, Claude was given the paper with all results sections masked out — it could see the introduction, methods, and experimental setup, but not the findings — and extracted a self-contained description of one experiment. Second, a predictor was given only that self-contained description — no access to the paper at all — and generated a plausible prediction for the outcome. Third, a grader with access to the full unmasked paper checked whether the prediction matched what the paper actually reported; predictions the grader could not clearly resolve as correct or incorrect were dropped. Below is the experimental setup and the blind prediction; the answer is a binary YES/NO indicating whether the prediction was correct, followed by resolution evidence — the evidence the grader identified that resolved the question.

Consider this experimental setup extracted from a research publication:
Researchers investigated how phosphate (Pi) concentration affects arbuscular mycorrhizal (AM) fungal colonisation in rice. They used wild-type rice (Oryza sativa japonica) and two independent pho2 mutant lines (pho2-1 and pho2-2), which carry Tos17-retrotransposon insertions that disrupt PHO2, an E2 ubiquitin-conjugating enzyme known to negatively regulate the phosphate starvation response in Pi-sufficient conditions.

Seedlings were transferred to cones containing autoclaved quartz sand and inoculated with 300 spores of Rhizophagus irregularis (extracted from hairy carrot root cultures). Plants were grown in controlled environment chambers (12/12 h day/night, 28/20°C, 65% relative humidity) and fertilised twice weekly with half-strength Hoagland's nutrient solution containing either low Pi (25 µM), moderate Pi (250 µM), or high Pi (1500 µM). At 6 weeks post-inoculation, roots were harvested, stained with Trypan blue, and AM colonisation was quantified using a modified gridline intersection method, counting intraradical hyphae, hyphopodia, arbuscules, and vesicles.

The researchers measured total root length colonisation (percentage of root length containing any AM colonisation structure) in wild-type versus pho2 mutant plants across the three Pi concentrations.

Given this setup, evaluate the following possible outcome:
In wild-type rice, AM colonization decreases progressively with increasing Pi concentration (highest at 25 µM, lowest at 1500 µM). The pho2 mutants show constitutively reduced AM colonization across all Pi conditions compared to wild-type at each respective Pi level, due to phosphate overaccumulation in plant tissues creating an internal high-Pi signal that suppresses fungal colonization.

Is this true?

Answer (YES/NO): NO